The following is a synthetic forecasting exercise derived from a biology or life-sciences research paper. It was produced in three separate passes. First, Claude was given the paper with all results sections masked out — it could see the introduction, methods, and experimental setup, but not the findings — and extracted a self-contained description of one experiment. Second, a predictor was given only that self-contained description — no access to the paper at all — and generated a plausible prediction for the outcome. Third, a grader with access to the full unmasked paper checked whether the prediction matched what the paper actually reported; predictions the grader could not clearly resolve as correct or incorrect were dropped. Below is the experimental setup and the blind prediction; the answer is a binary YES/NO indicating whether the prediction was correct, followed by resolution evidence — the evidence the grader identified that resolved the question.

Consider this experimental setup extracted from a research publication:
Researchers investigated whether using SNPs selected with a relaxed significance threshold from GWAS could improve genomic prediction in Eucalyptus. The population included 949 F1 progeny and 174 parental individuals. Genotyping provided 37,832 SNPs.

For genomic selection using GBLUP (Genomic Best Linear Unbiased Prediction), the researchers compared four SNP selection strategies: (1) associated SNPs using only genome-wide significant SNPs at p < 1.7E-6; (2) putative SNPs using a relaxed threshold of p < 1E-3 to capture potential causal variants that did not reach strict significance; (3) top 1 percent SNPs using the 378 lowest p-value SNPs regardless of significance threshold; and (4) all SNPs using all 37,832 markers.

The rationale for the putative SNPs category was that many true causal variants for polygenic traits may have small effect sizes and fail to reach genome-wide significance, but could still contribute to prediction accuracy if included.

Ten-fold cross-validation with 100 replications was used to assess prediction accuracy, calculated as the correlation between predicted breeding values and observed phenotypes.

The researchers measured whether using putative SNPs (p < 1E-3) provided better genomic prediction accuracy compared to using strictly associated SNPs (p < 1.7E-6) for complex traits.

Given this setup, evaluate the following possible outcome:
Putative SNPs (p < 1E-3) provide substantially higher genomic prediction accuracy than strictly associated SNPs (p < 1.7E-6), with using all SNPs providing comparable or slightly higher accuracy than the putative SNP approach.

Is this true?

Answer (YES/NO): NO